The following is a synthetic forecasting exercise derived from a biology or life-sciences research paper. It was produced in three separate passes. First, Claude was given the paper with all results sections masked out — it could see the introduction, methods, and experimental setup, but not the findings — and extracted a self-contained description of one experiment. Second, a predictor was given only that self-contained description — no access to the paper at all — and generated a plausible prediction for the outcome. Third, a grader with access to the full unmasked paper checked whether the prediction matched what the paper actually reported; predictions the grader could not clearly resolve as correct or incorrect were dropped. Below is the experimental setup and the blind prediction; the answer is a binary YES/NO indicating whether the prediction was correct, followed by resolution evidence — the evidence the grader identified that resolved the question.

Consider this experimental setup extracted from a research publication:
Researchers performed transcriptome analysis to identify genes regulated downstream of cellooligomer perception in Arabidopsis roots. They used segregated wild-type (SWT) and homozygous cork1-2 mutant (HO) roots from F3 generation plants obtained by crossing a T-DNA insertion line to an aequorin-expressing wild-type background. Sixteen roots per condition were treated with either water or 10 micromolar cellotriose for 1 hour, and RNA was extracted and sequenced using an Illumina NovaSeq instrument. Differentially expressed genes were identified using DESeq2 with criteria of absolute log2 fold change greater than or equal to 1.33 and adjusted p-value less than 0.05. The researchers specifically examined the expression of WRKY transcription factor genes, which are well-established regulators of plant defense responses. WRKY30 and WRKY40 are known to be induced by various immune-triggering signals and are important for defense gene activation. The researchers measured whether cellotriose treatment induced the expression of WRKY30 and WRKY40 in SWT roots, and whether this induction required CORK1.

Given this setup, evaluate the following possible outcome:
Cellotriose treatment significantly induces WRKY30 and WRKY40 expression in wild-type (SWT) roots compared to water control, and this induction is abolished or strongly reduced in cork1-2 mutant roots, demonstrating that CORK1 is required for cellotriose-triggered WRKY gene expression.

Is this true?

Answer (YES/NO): YES